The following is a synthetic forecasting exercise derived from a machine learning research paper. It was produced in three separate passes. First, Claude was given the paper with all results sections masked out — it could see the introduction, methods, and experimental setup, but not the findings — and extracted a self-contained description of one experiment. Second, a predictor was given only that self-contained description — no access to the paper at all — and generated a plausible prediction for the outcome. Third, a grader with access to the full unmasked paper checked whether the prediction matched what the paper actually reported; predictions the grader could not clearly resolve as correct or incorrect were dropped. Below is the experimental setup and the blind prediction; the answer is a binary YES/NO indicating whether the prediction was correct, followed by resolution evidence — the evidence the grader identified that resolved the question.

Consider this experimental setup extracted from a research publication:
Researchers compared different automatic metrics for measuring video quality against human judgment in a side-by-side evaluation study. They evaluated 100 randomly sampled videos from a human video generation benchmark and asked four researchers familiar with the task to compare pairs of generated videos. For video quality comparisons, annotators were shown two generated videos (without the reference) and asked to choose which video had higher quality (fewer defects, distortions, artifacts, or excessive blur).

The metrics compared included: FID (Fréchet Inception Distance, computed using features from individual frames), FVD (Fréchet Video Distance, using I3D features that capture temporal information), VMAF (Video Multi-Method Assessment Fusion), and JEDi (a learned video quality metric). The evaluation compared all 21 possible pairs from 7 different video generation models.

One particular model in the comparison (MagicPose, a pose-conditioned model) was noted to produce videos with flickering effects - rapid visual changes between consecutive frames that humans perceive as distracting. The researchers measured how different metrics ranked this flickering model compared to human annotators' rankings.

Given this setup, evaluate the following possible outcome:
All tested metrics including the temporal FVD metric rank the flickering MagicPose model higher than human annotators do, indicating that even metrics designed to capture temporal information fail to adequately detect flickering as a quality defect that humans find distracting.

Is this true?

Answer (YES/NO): NO